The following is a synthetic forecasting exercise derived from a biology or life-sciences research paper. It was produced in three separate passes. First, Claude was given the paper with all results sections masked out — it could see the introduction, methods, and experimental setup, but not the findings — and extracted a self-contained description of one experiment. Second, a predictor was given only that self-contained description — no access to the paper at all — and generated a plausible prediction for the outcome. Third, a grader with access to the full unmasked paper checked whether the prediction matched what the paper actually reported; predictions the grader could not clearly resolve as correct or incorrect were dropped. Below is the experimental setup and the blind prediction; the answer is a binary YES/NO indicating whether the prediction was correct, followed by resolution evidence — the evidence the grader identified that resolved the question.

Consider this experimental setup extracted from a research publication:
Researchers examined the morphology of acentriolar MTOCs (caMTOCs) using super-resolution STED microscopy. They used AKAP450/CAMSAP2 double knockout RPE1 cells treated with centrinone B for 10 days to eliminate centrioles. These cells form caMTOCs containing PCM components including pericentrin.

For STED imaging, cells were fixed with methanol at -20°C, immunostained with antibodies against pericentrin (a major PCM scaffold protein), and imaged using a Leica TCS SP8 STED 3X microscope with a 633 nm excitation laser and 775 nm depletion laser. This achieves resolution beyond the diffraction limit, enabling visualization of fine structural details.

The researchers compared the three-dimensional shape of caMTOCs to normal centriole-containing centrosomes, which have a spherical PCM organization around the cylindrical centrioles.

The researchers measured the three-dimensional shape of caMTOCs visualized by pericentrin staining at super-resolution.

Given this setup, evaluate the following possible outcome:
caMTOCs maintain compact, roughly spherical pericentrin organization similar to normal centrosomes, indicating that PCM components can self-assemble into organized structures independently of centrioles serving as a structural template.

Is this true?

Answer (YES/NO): NO